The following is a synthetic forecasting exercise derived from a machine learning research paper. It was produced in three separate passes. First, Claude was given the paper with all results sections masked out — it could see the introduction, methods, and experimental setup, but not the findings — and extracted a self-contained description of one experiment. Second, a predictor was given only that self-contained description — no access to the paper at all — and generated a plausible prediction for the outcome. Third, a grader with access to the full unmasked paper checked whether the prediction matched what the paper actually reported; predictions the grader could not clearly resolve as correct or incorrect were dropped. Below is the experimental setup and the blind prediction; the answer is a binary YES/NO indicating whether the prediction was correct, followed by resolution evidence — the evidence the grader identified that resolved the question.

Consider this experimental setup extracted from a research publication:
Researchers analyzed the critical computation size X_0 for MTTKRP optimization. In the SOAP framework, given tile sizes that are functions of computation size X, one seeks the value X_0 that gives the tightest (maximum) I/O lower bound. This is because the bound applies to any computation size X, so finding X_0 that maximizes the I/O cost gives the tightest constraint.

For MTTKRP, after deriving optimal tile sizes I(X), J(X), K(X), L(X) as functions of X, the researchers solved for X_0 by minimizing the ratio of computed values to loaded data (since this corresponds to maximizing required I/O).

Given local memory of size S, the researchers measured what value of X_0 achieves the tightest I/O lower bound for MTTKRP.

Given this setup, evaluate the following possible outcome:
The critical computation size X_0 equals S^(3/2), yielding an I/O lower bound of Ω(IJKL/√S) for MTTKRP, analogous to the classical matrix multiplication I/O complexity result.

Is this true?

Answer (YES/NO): NO